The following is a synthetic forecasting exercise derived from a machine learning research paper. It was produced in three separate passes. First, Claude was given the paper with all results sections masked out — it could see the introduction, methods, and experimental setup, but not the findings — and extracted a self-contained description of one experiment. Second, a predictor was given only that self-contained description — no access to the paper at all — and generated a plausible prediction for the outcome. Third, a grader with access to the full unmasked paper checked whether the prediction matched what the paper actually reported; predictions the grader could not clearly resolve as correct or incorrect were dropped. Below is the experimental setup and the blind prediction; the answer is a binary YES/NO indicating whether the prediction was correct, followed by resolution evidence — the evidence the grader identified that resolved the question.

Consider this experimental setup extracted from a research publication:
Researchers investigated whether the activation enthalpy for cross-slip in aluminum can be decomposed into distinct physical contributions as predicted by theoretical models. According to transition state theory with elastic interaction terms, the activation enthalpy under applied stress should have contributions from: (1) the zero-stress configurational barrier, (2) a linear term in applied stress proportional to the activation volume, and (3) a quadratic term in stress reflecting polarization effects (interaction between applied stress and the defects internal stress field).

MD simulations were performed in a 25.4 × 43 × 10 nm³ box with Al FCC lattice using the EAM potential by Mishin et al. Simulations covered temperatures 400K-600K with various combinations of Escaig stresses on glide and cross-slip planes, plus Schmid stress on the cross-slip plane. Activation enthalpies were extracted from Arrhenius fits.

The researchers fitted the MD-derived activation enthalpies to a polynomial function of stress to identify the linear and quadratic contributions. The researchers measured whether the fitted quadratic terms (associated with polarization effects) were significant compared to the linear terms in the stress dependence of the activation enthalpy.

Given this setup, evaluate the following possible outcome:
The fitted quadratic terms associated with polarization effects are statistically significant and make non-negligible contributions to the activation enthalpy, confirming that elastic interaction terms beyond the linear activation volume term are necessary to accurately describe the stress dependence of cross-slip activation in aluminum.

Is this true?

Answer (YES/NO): YES